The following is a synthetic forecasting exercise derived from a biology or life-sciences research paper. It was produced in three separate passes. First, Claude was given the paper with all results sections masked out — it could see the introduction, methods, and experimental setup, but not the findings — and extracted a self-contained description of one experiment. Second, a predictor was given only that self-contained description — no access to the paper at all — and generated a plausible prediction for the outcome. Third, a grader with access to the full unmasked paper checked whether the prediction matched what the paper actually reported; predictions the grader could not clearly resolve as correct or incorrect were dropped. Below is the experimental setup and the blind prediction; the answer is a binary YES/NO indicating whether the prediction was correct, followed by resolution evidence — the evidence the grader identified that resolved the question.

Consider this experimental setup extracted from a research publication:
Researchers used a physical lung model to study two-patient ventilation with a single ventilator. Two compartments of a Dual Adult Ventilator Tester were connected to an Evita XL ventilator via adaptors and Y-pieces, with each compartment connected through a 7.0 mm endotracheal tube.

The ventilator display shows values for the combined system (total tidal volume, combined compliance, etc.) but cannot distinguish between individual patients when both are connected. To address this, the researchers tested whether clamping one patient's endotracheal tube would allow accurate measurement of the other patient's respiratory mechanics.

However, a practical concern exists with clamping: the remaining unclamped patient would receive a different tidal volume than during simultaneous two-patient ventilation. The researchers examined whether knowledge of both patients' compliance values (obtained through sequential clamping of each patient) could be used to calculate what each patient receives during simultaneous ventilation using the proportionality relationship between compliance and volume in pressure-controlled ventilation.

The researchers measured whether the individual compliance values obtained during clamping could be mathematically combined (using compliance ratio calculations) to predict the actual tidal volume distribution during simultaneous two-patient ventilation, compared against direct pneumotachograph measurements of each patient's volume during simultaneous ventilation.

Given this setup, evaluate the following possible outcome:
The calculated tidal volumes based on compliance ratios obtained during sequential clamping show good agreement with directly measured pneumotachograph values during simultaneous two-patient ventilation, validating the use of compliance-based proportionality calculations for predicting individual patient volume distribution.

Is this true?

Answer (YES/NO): YES